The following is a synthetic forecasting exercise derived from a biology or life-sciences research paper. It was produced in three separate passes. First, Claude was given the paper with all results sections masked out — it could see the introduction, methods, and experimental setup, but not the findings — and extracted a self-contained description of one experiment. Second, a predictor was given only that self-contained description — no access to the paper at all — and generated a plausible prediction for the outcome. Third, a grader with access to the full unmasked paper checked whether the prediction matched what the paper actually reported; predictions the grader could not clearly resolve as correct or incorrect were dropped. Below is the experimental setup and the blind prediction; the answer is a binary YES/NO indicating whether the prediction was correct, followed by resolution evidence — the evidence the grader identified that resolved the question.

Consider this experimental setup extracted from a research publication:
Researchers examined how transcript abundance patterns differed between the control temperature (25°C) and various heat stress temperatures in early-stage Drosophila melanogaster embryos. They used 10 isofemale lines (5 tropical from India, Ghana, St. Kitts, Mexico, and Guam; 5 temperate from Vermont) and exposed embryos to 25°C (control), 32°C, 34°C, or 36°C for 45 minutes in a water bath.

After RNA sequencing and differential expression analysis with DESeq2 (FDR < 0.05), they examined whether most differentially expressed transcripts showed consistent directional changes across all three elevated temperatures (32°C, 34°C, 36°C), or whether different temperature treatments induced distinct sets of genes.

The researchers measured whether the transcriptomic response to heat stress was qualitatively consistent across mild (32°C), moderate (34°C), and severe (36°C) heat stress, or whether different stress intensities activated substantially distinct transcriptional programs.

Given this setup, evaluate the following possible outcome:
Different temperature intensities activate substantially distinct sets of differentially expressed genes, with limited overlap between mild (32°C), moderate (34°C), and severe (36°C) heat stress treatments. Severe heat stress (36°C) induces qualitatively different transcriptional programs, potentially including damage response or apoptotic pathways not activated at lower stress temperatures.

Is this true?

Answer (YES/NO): NO